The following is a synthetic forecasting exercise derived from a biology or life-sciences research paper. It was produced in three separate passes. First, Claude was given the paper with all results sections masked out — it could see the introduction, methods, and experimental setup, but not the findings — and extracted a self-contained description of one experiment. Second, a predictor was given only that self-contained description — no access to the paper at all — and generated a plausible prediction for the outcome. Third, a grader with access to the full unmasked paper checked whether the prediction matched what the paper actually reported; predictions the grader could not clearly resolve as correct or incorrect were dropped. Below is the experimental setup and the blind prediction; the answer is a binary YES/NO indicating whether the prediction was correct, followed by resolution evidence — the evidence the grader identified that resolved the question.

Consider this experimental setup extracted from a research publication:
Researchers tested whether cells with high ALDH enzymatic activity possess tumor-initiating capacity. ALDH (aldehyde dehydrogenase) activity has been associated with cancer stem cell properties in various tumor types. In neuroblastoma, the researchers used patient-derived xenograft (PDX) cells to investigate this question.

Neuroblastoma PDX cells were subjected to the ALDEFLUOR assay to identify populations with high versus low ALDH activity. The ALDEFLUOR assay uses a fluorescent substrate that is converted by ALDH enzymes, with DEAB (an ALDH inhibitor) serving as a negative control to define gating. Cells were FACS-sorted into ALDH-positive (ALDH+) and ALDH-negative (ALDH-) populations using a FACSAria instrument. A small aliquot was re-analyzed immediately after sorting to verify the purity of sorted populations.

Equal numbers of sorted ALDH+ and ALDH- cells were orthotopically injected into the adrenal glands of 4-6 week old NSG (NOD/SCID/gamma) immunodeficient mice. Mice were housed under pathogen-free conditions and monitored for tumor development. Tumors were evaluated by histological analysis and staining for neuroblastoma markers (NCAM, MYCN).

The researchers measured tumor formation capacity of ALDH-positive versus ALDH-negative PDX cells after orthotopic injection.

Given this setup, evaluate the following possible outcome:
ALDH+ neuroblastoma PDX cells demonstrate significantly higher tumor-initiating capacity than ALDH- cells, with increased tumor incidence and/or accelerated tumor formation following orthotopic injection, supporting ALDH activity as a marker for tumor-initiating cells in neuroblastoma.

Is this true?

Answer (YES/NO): NO